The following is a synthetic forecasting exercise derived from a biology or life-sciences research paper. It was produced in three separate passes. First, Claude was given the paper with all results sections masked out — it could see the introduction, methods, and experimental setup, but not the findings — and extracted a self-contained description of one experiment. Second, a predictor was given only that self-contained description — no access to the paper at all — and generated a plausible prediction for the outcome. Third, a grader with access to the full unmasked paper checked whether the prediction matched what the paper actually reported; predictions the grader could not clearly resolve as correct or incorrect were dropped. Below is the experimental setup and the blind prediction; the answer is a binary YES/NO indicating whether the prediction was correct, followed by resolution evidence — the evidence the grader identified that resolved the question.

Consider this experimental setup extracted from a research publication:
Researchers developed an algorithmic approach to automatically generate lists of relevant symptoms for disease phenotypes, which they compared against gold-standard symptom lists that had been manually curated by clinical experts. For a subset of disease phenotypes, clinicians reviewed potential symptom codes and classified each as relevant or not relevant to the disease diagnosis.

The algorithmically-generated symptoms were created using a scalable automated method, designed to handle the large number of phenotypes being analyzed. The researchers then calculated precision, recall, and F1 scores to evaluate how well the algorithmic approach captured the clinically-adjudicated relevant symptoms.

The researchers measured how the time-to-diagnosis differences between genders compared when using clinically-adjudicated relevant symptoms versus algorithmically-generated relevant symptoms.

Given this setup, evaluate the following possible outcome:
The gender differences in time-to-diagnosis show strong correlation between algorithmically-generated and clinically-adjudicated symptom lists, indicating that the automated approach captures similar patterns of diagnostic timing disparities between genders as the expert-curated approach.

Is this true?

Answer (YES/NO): YES